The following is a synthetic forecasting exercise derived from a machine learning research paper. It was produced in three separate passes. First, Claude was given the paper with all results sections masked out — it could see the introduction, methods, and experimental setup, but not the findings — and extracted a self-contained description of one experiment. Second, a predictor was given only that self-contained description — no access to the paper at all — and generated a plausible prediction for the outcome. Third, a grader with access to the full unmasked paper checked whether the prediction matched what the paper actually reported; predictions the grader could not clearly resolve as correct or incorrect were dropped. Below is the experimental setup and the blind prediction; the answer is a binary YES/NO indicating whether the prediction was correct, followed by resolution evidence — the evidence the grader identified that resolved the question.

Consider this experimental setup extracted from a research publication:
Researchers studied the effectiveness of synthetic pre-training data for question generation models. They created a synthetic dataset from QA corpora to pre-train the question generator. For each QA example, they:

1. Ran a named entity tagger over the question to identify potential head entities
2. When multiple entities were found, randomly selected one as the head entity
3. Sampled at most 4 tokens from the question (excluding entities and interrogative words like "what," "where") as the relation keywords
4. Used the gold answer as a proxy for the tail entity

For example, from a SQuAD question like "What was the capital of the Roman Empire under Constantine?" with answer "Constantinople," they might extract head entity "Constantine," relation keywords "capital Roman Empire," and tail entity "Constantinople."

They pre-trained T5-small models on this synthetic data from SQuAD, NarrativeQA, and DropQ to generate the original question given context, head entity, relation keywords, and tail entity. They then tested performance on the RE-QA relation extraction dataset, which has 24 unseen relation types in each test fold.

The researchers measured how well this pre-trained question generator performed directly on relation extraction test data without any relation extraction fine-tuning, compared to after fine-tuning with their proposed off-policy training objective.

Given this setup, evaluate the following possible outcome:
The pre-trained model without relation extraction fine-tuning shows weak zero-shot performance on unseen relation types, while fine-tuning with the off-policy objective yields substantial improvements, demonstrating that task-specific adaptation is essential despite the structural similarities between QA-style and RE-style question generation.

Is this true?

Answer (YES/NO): YES